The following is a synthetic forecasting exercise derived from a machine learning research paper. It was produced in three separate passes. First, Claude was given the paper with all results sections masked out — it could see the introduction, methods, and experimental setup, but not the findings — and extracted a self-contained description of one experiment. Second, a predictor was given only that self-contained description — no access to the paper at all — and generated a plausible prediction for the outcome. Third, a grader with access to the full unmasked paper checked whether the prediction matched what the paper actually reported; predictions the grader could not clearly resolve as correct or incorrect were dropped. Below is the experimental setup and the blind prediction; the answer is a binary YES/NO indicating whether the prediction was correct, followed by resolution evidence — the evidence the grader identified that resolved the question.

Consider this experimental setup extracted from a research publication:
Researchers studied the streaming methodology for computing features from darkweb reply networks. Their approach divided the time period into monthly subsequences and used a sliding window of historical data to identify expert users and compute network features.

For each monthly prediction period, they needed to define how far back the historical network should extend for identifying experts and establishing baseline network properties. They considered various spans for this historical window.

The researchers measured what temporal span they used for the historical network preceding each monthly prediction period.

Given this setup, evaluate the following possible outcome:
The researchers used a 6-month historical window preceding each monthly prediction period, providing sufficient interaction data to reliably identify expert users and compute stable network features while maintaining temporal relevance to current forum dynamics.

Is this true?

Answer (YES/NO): NO